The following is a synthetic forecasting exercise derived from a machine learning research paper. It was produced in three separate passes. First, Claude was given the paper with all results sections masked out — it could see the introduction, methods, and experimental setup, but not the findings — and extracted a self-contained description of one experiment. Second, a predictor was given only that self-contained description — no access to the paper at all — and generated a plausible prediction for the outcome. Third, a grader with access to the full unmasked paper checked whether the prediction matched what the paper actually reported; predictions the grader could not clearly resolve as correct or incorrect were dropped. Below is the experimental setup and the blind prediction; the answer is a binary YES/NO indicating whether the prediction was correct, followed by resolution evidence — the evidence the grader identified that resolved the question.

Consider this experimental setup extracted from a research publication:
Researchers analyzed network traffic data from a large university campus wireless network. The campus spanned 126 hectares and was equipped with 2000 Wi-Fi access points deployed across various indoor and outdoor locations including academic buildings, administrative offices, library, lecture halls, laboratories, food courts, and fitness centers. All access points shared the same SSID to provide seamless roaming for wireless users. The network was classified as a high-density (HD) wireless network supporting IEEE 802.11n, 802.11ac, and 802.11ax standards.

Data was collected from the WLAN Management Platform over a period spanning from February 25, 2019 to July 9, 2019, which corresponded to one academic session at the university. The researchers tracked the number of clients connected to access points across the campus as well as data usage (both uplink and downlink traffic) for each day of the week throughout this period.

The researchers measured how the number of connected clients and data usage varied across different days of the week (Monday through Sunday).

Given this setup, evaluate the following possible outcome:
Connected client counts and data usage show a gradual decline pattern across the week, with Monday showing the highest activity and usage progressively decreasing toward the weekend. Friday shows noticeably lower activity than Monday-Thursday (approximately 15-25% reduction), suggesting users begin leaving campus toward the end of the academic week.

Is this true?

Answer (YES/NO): NO